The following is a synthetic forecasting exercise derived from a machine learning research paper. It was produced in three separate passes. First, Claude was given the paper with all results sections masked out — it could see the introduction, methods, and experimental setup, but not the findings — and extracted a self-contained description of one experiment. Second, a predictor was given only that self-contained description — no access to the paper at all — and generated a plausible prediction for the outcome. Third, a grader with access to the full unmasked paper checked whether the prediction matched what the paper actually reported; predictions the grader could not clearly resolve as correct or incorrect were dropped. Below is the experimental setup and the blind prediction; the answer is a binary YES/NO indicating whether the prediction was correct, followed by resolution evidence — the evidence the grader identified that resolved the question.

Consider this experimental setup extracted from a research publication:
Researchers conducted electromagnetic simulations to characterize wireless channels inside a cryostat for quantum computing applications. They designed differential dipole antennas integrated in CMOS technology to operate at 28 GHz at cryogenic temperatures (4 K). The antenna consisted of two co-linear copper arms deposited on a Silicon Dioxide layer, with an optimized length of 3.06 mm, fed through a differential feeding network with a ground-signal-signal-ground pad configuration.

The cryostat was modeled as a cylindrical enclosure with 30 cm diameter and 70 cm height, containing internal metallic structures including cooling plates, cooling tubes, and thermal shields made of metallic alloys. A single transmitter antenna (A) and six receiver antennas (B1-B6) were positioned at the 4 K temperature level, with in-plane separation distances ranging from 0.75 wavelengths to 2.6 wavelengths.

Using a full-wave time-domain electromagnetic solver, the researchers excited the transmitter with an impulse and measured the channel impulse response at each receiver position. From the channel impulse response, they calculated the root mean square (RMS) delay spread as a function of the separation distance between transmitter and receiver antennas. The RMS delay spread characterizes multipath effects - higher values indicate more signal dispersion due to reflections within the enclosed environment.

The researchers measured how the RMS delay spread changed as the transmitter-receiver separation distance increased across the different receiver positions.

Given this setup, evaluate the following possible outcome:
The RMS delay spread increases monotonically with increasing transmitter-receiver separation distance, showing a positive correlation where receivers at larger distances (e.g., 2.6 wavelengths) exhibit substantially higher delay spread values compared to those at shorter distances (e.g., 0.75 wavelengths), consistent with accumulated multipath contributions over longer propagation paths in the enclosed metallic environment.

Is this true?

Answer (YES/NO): NO